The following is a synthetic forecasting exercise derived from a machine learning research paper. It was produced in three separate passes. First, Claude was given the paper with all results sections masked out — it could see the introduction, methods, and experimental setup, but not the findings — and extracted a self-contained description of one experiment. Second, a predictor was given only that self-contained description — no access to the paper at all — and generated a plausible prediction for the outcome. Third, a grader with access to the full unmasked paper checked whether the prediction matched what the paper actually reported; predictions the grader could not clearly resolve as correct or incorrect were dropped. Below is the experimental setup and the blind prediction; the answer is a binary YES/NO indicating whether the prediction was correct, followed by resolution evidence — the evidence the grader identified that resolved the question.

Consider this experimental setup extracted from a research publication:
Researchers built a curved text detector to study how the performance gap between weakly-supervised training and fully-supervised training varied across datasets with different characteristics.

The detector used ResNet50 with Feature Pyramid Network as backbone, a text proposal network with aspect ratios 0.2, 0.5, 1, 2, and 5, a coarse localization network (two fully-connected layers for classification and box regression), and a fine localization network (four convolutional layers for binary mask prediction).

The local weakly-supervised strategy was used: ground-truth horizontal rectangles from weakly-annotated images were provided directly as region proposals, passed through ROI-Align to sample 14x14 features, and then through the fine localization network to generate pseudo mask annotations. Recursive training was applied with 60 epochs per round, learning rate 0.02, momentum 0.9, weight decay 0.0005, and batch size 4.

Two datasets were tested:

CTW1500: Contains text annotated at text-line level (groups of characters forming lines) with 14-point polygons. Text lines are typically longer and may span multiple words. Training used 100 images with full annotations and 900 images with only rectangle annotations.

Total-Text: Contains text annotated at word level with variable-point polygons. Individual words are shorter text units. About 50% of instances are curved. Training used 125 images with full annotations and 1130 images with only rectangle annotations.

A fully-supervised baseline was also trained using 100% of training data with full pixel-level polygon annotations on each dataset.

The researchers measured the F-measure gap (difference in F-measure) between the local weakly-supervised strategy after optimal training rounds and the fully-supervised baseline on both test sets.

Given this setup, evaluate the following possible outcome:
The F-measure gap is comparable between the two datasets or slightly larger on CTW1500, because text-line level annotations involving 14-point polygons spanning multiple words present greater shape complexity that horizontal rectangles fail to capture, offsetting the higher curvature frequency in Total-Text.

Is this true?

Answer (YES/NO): YES